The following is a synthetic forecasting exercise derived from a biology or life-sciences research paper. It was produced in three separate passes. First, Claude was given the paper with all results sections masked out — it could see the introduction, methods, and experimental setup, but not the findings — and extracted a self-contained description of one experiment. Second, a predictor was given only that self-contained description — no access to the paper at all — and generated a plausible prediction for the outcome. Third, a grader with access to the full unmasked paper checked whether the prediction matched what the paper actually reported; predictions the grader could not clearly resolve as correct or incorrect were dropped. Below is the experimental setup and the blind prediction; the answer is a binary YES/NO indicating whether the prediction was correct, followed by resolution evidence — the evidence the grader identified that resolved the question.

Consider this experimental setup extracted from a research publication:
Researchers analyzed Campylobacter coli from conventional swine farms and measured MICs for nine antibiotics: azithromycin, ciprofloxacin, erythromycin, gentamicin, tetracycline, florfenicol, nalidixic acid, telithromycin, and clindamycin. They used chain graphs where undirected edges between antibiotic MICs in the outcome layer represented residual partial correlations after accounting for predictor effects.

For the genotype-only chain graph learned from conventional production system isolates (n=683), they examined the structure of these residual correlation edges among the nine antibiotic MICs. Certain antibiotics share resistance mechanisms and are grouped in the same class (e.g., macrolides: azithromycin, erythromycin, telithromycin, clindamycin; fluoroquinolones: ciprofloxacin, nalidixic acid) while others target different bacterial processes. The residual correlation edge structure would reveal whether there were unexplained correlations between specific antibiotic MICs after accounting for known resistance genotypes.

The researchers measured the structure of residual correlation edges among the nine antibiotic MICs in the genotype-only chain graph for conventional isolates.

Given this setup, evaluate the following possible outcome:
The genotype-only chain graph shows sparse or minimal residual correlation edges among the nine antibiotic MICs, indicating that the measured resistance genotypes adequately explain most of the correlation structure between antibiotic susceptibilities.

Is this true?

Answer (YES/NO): NO